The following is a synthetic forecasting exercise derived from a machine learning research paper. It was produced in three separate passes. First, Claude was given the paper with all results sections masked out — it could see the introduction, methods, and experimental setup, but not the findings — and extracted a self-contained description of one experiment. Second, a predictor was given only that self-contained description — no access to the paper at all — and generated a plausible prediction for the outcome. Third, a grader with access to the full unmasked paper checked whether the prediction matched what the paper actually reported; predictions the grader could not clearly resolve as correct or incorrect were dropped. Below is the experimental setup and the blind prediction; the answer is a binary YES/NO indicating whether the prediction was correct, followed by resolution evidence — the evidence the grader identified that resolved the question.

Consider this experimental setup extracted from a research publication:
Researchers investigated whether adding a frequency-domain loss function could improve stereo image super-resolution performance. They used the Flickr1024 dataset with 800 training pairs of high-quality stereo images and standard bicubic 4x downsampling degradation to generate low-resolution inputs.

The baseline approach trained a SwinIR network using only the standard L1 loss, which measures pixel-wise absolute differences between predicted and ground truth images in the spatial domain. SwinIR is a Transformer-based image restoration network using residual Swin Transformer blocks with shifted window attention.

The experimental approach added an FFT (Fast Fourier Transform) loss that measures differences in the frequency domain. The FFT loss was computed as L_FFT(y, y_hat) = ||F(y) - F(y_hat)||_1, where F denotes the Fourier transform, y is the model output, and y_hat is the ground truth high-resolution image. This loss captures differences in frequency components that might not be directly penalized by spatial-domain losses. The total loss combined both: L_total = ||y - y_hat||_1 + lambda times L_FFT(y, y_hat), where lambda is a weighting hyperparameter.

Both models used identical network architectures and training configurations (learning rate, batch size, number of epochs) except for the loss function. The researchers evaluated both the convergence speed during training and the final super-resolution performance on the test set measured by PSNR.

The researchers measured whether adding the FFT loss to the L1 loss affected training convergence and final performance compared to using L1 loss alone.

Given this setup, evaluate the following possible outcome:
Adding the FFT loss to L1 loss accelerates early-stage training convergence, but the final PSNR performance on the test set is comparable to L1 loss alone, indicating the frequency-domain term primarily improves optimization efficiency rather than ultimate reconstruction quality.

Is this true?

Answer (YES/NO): NO